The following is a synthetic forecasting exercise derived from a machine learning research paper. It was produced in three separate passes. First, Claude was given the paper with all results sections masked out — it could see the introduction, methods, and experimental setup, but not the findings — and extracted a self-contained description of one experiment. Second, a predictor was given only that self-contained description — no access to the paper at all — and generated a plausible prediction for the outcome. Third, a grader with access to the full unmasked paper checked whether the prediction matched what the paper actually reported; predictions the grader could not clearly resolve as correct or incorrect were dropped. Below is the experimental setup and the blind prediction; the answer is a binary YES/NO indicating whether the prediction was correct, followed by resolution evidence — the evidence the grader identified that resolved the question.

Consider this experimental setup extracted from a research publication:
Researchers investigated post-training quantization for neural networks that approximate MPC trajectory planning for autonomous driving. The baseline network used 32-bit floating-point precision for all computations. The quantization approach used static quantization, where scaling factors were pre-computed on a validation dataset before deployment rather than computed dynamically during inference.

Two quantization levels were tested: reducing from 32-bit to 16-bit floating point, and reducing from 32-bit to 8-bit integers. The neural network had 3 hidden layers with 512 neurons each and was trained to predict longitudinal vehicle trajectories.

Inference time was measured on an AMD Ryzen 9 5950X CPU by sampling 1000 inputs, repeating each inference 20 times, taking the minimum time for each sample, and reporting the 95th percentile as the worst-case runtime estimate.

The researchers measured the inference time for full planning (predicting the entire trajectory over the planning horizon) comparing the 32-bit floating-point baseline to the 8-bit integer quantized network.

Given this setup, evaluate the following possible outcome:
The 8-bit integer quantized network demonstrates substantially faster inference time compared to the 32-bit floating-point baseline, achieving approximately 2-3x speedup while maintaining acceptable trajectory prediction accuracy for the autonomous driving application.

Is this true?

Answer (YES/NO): NO